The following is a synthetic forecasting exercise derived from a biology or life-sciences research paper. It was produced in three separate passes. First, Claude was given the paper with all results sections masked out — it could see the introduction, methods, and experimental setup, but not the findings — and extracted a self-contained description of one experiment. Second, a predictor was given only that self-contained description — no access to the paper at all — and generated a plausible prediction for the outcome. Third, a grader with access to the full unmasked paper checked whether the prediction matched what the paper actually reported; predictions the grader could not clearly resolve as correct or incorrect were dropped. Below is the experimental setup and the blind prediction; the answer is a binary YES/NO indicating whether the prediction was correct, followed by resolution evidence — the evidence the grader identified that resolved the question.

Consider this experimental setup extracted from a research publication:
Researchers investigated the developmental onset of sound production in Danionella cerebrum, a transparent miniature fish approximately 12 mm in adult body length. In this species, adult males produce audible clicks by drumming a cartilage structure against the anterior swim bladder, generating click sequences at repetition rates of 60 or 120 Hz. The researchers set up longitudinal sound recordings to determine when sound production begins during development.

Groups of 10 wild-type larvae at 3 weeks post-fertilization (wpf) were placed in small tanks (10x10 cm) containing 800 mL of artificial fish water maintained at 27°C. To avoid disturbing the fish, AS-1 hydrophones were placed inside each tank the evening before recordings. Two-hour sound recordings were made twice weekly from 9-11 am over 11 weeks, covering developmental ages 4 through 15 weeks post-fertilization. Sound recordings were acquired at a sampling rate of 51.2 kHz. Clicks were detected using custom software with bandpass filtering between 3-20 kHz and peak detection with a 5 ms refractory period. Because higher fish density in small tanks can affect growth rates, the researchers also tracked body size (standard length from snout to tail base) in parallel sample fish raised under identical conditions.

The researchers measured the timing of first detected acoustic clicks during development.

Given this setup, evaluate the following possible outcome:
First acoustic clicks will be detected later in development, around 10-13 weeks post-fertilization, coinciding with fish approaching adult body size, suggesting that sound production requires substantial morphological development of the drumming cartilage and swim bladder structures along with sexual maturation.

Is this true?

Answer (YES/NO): NO